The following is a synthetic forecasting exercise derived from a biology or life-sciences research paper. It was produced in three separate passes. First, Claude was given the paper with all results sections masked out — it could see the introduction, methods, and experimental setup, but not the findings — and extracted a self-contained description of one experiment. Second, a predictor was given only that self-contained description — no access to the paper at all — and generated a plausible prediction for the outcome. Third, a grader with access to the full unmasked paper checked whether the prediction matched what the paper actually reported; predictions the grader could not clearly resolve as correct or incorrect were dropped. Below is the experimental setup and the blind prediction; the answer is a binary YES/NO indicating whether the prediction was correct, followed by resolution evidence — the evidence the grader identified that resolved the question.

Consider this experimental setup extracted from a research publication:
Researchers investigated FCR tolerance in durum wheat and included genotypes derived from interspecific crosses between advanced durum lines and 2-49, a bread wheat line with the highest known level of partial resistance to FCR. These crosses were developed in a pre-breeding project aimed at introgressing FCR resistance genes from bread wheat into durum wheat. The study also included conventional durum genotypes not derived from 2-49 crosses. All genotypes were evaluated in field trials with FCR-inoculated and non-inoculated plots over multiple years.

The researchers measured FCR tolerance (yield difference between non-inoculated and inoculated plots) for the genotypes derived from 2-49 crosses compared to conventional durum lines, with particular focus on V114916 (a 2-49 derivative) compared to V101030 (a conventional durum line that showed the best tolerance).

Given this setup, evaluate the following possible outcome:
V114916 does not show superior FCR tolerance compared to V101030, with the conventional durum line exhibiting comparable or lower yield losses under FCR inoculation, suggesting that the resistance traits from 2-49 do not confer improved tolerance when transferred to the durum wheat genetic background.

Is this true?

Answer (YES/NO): YES